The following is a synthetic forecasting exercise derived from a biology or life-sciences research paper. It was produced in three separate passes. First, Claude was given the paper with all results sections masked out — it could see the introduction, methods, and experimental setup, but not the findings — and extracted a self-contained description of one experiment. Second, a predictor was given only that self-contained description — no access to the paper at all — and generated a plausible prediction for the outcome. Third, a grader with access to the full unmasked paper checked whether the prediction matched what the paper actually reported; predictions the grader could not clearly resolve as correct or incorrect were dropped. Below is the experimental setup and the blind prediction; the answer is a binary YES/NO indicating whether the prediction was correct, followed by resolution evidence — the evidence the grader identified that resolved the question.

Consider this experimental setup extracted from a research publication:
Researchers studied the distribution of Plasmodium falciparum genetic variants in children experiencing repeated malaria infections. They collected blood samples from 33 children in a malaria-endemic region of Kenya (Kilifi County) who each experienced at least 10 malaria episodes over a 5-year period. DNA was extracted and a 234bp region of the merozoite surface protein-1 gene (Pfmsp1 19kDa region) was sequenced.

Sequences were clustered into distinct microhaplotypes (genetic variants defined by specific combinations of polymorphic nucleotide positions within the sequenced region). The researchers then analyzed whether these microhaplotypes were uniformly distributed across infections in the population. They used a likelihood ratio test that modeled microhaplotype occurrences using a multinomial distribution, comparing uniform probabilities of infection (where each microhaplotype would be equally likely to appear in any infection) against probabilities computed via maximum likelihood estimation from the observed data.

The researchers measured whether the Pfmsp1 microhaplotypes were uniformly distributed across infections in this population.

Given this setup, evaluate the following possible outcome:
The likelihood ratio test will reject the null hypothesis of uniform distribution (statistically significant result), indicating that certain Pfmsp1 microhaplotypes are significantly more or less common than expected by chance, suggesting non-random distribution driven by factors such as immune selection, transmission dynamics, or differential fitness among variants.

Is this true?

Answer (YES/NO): YES